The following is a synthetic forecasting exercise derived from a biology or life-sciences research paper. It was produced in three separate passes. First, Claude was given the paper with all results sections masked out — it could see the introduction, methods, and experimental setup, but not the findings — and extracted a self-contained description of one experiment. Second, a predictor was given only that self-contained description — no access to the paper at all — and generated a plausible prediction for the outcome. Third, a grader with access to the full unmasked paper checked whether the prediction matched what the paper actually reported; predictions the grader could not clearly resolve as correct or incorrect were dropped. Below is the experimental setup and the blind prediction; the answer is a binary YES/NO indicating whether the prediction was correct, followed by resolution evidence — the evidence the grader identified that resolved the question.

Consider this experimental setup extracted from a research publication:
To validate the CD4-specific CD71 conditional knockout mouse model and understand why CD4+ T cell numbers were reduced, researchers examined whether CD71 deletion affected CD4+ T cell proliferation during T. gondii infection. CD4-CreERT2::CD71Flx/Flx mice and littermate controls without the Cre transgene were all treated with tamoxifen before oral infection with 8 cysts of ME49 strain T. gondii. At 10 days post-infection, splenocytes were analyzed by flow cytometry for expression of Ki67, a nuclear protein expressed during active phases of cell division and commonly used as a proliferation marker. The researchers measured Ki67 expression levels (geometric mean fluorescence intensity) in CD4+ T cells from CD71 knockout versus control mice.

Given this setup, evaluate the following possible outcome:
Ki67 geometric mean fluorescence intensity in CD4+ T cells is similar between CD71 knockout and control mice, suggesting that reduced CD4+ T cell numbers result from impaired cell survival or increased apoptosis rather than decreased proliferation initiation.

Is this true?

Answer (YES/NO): NO